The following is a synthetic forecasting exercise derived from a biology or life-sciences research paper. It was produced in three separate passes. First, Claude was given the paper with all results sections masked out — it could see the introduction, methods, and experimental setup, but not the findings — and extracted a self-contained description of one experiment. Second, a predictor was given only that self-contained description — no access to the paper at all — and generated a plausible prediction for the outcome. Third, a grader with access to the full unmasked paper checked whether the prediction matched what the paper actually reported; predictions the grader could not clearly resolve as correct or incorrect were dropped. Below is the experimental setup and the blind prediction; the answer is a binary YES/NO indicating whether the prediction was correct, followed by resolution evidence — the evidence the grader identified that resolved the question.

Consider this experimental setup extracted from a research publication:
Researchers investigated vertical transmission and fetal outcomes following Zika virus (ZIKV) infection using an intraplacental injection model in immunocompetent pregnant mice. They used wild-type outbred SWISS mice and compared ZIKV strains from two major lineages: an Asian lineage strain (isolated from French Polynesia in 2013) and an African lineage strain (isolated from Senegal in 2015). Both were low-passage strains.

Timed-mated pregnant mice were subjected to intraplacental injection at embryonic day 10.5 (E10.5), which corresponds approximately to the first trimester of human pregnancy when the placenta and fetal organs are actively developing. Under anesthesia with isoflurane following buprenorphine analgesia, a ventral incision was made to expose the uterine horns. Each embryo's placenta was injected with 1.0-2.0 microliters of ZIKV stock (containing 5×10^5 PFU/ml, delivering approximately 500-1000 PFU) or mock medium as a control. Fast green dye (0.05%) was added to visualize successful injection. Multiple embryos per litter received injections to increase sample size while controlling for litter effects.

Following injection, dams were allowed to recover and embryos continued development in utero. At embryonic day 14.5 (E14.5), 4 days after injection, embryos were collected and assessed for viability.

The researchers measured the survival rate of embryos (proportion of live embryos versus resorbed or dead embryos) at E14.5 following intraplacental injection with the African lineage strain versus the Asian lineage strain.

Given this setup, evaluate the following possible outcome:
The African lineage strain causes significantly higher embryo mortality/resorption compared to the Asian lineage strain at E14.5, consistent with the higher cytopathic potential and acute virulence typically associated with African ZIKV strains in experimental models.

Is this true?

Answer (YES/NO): NO